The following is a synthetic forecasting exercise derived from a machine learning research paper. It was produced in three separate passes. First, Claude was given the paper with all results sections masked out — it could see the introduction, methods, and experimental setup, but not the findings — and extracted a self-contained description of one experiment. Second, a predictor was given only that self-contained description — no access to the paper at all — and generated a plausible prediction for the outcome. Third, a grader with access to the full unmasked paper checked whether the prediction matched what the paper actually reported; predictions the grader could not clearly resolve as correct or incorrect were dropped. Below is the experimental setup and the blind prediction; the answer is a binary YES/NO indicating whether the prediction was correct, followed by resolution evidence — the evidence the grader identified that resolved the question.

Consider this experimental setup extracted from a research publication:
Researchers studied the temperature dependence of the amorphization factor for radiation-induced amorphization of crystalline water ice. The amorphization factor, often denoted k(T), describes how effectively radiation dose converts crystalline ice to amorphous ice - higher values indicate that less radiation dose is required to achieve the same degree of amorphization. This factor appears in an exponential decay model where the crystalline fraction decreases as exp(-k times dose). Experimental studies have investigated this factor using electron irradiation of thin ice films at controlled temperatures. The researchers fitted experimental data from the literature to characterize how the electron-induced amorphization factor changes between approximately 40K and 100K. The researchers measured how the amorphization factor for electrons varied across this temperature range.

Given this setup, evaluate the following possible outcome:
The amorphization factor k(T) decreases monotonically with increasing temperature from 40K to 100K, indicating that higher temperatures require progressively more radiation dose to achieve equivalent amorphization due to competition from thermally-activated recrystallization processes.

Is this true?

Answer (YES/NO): YES